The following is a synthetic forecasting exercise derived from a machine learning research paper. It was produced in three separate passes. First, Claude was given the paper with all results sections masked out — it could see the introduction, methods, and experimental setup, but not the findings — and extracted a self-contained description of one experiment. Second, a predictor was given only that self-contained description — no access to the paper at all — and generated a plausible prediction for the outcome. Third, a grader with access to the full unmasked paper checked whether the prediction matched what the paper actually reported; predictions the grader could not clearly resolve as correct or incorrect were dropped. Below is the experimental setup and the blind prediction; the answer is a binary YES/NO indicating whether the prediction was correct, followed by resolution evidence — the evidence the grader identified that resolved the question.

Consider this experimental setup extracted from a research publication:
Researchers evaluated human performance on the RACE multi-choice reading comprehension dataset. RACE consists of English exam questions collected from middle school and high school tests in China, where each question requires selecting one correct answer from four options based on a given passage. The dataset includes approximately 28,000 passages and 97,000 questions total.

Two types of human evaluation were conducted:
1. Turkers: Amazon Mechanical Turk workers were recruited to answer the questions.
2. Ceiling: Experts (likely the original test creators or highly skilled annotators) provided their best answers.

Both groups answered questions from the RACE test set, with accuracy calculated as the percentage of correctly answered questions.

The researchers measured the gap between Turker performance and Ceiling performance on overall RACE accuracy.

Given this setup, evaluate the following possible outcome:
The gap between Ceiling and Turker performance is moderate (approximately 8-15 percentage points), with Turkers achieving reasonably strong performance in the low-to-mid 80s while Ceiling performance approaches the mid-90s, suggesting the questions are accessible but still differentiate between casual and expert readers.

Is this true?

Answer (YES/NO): NO